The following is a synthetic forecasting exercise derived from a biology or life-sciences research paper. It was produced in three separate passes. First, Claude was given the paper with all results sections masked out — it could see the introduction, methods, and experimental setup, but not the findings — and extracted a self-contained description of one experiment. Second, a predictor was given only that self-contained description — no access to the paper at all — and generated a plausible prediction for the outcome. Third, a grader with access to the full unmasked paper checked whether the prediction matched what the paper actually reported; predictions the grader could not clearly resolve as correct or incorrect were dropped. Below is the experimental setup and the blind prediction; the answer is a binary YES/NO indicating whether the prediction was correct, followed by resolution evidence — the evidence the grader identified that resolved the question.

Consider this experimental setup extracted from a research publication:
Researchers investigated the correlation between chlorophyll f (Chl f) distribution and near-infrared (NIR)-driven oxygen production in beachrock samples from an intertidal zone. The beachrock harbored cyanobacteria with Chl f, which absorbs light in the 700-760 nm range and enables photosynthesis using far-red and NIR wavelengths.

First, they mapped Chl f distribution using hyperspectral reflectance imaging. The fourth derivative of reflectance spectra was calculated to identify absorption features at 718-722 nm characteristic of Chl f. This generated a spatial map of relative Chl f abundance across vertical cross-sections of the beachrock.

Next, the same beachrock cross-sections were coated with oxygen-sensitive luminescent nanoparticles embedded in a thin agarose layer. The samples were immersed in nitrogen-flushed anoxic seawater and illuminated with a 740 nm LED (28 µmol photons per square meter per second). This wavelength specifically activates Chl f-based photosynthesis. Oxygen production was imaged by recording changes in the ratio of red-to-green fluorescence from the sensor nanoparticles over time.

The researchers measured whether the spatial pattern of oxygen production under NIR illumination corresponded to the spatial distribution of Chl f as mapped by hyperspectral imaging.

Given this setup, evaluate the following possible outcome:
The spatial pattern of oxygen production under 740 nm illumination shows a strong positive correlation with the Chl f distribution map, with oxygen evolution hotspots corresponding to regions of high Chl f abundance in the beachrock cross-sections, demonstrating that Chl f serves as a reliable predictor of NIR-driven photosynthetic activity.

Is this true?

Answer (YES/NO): YES